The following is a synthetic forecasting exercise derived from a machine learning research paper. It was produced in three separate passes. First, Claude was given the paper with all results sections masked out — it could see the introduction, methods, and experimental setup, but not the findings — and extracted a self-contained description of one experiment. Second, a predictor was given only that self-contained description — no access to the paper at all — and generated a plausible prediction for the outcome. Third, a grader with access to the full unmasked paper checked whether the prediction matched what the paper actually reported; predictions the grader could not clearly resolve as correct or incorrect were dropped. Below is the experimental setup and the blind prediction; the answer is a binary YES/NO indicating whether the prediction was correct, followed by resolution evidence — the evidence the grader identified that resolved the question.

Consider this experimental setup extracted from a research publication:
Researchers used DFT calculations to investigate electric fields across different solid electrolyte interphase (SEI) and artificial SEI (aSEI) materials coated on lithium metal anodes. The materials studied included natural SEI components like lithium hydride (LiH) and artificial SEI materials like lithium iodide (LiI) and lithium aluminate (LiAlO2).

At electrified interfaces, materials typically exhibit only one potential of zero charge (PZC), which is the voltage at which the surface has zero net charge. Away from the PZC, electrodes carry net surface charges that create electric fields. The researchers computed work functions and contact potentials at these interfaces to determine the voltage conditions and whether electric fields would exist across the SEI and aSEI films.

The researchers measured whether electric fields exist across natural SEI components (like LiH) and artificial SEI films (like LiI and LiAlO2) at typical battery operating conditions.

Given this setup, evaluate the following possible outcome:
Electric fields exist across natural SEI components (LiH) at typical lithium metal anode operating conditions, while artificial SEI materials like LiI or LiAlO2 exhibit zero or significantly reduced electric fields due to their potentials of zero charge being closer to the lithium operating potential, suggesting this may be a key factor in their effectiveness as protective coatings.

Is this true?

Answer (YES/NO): NO